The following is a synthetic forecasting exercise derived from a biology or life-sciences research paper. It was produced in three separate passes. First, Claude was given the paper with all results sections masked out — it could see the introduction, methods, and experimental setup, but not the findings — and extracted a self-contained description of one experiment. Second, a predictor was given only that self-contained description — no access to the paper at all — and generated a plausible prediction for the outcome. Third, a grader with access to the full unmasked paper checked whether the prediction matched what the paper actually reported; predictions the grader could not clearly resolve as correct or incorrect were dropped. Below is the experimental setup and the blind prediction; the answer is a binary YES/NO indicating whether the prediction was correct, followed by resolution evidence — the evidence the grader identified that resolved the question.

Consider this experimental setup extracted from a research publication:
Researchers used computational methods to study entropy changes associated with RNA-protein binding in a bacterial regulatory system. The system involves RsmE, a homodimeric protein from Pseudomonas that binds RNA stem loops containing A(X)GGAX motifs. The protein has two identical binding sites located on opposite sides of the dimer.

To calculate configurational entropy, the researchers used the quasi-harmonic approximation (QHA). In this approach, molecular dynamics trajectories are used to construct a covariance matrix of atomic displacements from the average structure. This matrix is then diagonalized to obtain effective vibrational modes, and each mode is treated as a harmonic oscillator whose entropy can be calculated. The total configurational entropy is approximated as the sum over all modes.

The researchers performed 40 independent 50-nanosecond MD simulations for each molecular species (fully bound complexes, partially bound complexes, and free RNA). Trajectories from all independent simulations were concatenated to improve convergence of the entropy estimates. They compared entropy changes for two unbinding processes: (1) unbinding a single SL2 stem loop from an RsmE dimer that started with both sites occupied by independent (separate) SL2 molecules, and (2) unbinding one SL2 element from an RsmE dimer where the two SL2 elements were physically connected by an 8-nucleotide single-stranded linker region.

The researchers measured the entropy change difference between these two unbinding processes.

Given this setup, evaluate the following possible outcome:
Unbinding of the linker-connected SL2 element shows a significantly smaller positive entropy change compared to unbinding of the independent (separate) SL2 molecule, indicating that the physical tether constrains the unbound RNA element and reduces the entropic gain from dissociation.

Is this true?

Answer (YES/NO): YES